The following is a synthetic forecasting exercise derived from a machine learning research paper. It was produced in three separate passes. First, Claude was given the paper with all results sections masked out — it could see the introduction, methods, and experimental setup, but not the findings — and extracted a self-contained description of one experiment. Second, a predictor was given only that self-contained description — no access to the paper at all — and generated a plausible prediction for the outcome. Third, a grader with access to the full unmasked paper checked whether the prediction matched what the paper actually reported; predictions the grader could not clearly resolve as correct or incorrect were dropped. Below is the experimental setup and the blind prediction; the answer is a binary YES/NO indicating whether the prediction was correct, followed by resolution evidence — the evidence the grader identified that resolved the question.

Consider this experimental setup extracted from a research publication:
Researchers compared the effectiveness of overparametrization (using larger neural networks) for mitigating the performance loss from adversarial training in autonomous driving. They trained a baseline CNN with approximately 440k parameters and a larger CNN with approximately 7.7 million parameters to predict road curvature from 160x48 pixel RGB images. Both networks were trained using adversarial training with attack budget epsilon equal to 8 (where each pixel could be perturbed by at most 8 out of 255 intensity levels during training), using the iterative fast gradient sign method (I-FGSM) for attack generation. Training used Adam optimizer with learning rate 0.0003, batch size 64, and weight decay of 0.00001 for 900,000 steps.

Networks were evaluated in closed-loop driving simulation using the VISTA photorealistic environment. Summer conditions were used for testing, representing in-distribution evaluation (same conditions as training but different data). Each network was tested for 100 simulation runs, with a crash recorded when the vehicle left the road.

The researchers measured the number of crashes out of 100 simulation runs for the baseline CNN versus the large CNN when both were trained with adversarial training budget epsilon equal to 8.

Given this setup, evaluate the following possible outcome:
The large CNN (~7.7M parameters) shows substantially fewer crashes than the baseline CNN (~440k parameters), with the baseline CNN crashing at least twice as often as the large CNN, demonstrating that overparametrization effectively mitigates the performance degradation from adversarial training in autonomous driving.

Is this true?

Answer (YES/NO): NO